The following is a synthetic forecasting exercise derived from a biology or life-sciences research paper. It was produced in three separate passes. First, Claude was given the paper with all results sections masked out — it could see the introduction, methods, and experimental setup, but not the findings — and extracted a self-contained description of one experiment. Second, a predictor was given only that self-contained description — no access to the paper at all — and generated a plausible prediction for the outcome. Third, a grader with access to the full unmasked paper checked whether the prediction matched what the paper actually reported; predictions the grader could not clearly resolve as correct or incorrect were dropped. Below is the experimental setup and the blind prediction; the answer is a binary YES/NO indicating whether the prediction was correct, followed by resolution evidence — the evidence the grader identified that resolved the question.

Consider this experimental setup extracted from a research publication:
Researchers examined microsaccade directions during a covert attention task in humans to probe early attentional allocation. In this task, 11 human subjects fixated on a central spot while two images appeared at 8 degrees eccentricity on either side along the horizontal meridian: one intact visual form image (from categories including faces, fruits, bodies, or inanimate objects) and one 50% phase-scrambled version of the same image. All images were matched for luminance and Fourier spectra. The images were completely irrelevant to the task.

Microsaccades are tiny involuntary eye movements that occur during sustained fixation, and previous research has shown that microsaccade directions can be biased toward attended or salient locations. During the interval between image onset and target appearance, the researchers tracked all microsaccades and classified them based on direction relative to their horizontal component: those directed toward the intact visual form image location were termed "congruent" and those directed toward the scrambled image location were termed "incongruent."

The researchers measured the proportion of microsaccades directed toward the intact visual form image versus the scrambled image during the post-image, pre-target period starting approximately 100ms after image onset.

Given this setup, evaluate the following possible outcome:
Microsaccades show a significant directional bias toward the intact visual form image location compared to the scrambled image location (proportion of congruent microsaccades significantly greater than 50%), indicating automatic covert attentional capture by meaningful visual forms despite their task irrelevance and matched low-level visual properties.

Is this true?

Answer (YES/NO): YES